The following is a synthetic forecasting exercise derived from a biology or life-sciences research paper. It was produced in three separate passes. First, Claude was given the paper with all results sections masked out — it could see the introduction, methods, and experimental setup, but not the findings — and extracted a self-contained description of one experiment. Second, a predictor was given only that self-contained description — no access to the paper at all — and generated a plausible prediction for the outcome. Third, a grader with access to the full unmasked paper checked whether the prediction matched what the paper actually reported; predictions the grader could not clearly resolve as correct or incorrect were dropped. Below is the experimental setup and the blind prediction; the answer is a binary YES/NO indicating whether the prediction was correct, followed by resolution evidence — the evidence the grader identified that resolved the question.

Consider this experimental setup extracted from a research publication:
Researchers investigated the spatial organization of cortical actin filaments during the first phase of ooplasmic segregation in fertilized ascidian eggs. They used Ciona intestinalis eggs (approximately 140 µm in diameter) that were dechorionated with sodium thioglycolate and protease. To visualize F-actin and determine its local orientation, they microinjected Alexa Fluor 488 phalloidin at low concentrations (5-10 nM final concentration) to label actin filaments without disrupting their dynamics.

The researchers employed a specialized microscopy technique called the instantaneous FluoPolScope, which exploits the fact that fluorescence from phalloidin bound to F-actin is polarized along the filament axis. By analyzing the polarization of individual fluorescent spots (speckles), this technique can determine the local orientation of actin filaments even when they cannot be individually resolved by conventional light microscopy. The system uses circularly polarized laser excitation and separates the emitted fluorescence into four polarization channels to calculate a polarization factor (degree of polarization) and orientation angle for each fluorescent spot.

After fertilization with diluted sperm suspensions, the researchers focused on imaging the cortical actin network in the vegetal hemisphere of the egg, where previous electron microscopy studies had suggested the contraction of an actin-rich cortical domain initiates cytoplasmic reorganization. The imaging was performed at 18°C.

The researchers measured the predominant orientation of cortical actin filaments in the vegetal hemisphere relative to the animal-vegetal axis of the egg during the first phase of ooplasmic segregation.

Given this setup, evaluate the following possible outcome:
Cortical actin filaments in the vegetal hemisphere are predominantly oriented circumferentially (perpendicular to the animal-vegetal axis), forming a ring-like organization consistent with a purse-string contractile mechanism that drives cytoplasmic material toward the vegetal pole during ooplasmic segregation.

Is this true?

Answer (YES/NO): YES